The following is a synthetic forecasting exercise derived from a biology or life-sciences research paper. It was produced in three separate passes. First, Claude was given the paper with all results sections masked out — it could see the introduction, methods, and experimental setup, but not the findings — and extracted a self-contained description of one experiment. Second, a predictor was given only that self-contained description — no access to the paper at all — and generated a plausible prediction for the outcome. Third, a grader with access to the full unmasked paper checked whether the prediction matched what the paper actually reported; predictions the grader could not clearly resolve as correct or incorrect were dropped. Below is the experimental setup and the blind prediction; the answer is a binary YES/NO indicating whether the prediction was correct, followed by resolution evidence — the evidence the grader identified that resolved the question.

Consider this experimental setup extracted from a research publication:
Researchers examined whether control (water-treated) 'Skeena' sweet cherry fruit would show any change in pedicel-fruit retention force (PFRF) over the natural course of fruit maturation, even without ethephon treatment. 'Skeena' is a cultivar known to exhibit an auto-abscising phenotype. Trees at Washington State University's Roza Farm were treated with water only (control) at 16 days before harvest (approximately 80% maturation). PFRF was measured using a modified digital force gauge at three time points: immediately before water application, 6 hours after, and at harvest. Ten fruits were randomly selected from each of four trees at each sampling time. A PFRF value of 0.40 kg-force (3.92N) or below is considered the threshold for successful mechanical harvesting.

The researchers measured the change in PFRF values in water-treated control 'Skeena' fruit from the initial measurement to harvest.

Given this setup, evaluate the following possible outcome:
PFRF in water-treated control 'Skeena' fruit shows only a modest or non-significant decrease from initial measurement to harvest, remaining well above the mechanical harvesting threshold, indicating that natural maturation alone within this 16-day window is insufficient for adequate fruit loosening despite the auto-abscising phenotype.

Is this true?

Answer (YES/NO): NO